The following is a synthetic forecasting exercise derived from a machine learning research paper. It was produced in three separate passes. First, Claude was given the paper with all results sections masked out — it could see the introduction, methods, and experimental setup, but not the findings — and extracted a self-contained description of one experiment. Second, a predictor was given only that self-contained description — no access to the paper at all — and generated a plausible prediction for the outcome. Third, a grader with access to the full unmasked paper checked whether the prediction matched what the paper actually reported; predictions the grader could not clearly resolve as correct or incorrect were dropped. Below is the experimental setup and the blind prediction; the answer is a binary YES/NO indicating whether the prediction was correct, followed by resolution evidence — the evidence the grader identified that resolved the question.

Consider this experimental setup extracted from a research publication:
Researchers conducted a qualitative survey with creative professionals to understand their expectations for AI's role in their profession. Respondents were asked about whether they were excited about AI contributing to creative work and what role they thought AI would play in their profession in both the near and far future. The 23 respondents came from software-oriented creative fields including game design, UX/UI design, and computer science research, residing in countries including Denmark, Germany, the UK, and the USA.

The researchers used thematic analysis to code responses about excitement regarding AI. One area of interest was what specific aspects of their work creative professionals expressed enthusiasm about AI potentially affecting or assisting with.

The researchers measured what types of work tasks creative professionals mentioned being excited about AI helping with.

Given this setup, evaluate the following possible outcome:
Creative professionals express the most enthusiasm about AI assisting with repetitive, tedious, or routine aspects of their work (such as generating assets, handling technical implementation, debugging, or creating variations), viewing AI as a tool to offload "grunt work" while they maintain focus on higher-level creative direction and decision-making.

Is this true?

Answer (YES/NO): NO